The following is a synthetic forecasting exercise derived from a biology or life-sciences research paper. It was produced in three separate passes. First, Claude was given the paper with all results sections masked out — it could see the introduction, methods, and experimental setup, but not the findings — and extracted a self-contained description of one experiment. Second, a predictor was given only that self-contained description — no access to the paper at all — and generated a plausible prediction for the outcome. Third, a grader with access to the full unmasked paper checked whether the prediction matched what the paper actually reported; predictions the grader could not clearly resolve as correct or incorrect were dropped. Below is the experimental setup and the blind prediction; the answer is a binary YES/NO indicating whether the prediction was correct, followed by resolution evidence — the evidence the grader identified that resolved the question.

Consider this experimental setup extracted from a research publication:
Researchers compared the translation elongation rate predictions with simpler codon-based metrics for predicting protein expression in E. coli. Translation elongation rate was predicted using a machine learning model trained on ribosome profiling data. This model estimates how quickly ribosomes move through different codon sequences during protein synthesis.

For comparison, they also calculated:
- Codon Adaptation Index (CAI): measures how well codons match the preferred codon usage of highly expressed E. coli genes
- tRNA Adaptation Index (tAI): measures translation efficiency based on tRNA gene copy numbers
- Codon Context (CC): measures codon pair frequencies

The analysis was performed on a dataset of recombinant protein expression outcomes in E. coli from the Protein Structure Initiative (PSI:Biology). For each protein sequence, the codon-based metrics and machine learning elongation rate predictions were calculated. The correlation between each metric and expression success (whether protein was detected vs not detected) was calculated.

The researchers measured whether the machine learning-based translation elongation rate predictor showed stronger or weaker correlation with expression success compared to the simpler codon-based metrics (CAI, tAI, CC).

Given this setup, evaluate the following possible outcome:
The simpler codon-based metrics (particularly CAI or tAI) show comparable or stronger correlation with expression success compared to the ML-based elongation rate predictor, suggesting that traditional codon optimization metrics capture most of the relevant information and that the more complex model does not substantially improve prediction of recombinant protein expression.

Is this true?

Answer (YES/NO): NO